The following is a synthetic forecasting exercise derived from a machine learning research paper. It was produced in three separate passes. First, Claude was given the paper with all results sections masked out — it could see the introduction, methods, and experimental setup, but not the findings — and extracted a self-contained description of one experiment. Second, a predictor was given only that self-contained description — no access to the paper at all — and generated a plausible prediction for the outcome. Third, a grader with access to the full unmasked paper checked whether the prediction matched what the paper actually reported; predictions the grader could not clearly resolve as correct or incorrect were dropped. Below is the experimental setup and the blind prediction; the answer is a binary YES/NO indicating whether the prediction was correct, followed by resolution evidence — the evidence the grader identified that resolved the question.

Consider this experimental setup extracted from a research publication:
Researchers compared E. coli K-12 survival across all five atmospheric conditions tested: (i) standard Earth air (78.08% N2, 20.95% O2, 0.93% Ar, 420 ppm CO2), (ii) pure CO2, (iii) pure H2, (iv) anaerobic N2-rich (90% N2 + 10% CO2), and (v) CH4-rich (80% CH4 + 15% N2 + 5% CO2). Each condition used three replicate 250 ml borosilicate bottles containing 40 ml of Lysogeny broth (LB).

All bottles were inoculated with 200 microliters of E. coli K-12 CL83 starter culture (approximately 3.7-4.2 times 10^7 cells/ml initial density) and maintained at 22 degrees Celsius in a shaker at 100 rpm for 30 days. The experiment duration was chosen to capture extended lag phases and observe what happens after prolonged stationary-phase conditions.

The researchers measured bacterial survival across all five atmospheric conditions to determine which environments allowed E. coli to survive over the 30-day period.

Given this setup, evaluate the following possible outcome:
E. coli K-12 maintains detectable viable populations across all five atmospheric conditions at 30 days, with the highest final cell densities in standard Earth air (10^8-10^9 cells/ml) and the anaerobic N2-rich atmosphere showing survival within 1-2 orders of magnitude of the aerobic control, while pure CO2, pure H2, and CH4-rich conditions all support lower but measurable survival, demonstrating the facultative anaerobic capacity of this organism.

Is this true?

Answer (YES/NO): NO